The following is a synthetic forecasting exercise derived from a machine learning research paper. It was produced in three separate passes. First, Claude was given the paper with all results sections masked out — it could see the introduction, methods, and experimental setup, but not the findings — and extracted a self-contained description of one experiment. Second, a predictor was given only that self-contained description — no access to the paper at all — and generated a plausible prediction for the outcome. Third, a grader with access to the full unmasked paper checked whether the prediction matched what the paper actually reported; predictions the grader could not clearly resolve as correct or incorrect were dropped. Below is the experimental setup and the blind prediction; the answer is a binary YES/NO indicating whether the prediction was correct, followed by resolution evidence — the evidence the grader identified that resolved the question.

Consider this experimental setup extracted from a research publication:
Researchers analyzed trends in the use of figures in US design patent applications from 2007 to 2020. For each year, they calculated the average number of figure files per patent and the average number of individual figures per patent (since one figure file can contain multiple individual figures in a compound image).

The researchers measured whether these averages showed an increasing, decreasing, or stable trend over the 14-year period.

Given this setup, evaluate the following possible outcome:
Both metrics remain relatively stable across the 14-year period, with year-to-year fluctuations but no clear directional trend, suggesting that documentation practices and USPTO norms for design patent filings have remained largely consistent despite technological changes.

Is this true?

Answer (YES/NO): NO